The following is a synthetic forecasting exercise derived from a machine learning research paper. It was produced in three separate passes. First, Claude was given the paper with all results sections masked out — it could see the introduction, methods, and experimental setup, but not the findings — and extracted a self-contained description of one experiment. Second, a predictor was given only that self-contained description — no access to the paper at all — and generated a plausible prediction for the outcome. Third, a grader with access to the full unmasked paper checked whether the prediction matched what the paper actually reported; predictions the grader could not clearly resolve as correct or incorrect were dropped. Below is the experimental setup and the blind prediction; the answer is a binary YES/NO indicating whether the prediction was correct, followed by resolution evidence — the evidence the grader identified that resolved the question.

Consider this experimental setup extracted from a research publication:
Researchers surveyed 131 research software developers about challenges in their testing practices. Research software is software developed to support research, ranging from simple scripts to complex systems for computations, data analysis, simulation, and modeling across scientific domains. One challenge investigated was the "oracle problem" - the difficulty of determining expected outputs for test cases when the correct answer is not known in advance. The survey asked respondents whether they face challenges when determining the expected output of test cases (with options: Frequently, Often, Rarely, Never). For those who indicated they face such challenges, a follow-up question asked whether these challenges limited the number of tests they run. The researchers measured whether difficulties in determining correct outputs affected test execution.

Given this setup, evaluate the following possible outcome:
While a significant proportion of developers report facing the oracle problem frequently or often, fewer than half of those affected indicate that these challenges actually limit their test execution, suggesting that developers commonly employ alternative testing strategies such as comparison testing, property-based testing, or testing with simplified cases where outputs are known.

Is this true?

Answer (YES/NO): YES